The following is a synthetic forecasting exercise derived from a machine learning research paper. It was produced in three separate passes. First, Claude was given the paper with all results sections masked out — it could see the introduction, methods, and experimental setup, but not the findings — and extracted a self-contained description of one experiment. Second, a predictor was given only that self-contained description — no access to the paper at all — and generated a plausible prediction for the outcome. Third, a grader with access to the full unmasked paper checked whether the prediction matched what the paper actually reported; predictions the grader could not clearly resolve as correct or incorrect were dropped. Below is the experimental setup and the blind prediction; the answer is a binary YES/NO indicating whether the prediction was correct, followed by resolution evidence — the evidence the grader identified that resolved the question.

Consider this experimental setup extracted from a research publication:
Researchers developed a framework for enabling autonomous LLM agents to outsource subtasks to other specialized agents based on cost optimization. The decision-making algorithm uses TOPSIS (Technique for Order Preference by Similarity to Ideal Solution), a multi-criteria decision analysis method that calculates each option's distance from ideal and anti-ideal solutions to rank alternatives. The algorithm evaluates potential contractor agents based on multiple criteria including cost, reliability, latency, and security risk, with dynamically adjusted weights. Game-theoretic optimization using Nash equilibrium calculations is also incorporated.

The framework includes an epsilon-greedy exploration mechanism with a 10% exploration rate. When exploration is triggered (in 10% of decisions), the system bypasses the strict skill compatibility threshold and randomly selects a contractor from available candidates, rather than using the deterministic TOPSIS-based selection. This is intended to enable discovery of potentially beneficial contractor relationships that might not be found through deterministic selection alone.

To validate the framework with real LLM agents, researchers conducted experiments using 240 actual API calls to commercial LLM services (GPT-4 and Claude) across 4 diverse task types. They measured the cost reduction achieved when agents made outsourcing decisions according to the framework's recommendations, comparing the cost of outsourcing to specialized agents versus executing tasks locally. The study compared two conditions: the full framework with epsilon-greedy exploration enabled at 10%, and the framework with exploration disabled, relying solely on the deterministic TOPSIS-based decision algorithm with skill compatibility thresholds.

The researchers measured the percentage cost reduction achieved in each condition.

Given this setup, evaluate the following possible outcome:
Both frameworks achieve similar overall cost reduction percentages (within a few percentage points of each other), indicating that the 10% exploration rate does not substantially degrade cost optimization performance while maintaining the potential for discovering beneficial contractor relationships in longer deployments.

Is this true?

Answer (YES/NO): NO